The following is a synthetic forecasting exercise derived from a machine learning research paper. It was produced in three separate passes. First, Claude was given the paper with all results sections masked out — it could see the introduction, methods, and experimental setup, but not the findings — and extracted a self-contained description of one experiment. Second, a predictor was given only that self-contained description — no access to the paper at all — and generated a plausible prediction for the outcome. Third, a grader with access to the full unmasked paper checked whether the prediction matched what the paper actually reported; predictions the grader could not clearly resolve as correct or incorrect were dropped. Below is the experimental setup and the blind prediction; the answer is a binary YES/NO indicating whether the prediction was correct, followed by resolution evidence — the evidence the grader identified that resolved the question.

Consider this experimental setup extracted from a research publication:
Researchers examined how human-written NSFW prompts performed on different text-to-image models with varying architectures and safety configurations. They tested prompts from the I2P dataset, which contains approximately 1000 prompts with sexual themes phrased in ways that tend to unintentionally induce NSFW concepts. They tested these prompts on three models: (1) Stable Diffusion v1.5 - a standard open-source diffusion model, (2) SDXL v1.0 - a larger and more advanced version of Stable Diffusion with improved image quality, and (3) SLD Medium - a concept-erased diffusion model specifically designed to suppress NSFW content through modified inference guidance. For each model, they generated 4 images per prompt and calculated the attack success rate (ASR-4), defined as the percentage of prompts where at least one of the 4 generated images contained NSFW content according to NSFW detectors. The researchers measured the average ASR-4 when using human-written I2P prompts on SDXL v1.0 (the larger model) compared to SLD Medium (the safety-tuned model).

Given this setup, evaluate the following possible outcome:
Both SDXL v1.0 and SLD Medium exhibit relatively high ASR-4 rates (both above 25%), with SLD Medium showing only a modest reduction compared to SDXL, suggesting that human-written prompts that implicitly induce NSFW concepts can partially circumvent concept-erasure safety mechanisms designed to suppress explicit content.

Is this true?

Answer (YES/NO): NO